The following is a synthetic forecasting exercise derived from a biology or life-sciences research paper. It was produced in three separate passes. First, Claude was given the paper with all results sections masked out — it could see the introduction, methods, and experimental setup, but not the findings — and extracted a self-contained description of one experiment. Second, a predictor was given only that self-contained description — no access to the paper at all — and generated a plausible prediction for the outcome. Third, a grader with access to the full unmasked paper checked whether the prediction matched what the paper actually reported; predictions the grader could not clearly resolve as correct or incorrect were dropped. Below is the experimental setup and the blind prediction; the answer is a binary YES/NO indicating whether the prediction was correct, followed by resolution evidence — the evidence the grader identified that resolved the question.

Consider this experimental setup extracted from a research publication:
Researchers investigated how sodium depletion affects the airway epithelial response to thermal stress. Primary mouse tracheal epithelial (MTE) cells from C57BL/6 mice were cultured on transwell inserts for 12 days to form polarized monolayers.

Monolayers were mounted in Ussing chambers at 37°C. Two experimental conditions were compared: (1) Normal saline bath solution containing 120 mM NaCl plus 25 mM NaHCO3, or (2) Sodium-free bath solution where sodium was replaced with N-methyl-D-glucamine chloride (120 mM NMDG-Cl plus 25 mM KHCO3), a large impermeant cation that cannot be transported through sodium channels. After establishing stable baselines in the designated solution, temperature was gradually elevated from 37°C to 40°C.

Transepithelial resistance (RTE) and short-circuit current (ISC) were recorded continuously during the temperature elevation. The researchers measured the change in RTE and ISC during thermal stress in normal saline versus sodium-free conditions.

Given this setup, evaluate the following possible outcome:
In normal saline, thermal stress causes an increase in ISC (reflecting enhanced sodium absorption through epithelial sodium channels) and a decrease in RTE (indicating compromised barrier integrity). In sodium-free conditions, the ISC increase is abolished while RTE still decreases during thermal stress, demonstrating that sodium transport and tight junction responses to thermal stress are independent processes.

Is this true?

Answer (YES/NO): NO